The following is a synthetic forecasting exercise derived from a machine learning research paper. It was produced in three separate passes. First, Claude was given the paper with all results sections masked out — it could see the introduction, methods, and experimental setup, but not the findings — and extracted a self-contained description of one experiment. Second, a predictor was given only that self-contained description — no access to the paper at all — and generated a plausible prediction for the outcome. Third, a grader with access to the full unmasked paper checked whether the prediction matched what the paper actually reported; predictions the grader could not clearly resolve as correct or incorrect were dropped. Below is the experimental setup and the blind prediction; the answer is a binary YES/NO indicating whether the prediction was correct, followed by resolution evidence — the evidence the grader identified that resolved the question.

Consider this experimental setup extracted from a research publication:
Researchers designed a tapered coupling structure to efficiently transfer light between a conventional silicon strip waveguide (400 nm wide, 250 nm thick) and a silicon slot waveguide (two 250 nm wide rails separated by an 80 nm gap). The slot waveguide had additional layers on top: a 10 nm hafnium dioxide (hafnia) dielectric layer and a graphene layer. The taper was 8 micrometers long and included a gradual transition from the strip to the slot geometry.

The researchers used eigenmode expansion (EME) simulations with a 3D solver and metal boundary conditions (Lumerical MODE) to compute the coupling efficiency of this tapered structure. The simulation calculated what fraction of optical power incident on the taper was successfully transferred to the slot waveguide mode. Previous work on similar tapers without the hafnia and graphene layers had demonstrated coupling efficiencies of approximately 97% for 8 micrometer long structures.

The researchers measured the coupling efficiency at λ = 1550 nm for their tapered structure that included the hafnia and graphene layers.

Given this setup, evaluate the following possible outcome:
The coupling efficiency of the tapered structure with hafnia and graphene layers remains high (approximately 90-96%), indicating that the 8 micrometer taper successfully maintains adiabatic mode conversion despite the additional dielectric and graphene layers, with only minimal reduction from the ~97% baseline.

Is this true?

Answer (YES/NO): YES